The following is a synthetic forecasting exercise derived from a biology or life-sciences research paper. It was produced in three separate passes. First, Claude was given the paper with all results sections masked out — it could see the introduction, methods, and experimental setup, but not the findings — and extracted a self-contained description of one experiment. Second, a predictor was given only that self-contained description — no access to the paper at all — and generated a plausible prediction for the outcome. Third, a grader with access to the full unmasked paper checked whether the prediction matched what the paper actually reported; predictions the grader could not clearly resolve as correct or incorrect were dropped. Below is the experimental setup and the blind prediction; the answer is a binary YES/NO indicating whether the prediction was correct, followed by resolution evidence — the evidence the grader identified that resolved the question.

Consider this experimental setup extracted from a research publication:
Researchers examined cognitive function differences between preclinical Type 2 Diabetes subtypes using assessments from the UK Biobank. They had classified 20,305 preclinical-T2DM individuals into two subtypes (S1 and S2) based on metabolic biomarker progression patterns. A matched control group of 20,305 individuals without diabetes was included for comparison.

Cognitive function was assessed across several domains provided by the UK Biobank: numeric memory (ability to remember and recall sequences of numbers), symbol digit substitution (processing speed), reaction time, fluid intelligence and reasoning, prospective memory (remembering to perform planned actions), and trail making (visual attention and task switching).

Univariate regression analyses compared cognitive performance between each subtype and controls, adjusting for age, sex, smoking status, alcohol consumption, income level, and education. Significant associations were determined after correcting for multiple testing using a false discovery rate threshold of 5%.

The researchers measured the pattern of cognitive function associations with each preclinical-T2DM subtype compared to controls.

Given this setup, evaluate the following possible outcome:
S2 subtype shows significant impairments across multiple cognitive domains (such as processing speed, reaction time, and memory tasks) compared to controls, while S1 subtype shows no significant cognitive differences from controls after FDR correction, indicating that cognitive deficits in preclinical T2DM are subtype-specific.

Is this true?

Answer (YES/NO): NO